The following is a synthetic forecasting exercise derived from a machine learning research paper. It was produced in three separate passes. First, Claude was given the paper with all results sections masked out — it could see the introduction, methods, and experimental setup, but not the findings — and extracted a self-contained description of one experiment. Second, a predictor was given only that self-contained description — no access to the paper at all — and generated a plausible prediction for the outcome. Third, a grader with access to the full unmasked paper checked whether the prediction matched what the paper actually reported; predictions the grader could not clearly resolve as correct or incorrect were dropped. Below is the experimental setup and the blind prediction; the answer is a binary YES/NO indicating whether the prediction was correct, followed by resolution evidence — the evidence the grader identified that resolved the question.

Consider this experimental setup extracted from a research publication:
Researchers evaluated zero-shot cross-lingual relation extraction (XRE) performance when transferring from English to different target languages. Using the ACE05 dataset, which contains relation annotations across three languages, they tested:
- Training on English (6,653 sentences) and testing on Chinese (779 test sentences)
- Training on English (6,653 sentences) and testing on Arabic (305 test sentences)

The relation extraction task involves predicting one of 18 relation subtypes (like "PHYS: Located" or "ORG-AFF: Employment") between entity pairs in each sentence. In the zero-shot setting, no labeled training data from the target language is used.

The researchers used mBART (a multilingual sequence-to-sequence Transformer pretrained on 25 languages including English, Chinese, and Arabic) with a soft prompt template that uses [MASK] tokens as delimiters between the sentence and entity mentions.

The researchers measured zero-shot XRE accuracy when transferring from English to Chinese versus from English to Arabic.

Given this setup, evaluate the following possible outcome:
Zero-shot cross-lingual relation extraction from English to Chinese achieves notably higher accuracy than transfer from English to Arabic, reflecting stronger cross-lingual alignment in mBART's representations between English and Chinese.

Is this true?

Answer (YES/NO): YES